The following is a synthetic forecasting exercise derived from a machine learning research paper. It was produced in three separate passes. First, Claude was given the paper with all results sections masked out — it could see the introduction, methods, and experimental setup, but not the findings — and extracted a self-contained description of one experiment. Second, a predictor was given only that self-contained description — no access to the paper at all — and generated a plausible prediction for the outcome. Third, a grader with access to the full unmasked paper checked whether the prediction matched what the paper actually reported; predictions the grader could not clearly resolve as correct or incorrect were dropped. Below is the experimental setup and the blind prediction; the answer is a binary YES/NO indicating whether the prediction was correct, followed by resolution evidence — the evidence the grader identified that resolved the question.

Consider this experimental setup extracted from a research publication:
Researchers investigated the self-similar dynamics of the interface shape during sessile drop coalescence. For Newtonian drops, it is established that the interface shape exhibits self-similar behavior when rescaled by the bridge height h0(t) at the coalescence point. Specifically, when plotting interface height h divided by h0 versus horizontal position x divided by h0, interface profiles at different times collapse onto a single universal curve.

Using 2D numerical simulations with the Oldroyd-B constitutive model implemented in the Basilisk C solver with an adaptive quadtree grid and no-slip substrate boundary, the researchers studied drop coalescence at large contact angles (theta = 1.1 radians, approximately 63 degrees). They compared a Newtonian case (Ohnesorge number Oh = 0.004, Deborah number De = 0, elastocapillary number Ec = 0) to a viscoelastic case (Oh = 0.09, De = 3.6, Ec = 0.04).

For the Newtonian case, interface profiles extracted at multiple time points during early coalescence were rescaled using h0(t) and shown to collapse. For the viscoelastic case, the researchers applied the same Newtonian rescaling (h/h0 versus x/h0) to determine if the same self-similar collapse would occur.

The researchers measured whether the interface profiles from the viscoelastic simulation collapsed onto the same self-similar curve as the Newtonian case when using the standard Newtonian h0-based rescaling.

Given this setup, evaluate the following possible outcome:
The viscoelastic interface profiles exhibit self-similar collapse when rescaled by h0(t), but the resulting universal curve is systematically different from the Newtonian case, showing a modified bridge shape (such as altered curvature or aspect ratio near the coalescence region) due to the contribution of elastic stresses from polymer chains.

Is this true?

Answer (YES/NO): NO